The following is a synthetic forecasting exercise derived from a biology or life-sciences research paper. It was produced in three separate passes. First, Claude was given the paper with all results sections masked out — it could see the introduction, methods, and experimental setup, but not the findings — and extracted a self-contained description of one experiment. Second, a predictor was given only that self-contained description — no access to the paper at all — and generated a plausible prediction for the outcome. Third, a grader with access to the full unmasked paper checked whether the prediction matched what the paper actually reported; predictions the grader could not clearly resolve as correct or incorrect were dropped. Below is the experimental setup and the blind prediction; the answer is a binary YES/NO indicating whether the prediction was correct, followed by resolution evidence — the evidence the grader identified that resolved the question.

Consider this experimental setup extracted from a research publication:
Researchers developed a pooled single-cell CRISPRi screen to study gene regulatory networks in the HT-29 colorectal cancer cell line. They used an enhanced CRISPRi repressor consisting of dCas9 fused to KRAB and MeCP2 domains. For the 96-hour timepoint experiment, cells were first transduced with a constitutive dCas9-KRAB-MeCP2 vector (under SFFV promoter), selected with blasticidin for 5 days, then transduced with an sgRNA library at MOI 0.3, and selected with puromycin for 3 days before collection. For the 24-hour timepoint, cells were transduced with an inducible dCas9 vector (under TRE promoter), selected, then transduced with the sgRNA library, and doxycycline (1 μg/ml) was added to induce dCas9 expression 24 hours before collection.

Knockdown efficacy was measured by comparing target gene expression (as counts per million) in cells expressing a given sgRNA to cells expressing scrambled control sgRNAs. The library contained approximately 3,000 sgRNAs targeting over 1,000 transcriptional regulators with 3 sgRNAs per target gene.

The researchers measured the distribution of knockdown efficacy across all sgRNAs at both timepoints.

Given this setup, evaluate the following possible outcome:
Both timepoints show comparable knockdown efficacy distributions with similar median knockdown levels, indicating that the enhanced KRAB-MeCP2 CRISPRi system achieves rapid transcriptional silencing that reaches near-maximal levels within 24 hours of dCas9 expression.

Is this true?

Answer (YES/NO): NO